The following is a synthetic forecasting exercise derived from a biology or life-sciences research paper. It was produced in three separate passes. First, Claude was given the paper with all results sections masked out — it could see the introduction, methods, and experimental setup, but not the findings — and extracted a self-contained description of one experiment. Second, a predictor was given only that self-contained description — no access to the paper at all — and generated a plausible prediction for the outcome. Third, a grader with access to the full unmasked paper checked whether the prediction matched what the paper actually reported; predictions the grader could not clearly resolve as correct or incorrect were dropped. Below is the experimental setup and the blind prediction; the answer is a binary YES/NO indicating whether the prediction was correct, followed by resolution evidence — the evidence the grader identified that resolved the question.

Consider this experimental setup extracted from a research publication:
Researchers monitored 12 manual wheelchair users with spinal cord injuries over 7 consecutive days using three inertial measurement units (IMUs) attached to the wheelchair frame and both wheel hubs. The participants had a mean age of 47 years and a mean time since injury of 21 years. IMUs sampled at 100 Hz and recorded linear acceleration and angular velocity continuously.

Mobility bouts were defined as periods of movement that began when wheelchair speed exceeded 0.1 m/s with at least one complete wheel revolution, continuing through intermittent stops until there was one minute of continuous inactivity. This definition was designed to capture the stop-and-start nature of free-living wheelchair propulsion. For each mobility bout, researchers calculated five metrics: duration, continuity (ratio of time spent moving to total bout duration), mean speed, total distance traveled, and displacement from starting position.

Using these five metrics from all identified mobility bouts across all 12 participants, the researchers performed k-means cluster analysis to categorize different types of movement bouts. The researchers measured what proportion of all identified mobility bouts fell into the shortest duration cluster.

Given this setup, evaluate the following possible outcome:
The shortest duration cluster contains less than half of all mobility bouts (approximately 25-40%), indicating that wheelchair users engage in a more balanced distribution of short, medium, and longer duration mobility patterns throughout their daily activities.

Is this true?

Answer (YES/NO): NO